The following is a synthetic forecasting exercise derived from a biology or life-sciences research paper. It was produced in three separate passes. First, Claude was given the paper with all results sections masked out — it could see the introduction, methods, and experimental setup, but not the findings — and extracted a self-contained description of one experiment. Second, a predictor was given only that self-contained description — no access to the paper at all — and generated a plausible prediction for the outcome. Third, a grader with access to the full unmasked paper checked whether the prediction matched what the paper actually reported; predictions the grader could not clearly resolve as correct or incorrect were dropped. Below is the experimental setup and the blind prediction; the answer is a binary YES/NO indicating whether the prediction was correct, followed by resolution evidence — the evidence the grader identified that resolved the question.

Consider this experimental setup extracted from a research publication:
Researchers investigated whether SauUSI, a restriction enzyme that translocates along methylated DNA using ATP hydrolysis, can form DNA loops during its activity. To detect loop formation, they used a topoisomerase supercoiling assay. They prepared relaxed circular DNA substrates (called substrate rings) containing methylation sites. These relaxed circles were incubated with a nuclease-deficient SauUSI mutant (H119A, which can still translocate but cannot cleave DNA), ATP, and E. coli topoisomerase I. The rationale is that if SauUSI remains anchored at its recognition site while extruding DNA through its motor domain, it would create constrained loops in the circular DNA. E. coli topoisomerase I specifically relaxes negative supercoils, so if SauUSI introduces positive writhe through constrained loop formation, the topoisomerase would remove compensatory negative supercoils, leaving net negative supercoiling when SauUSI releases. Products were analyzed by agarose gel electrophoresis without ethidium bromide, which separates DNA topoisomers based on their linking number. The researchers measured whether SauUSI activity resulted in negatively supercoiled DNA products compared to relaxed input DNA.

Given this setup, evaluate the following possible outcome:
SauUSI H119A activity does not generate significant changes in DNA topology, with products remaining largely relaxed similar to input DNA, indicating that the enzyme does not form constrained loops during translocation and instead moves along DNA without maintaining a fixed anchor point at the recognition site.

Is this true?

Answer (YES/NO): NO